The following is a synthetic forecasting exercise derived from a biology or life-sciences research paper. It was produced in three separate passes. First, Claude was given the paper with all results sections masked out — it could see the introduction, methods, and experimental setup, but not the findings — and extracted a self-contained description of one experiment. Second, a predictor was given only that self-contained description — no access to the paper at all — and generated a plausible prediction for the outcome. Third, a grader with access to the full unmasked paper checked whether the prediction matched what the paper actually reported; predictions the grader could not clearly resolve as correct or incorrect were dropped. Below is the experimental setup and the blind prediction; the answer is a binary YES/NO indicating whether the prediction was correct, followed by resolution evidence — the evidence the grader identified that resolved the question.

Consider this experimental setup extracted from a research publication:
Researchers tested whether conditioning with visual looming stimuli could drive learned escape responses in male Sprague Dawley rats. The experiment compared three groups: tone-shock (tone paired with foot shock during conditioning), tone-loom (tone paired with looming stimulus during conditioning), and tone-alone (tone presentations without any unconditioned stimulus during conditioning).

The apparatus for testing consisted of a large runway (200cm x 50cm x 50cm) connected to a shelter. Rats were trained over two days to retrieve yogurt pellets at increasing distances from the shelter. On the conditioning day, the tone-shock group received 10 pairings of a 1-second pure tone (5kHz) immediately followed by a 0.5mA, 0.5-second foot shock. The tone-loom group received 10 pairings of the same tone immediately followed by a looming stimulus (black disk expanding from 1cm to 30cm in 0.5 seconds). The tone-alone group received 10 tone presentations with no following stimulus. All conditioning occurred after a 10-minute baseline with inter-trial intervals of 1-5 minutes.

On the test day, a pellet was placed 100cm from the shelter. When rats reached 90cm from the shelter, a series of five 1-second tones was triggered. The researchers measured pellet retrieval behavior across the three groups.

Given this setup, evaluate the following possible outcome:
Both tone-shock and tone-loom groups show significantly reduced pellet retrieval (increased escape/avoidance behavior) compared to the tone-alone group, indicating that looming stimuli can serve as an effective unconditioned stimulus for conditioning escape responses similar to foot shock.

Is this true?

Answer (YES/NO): NO